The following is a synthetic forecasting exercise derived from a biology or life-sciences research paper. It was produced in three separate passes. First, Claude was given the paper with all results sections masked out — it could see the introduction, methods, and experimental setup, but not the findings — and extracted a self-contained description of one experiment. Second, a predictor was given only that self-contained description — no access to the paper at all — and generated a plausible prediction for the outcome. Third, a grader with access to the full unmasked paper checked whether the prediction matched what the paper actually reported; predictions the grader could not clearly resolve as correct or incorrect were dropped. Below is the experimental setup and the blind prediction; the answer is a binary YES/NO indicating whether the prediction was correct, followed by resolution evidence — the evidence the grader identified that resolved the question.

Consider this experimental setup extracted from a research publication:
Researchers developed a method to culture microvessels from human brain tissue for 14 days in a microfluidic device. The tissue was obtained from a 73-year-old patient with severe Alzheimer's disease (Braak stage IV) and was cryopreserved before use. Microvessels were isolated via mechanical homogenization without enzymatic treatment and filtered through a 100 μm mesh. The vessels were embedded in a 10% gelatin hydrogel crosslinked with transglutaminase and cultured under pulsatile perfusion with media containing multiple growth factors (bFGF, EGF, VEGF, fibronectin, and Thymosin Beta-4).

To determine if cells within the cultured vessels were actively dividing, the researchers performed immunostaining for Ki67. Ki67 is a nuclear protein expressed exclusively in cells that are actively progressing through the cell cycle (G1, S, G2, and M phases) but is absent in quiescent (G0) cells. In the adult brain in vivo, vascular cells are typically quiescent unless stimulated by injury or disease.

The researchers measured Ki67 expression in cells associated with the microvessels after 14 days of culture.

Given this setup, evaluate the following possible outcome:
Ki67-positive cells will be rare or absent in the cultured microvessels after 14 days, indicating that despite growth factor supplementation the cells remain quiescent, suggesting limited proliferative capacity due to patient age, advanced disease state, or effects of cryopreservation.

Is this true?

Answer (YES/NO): NO